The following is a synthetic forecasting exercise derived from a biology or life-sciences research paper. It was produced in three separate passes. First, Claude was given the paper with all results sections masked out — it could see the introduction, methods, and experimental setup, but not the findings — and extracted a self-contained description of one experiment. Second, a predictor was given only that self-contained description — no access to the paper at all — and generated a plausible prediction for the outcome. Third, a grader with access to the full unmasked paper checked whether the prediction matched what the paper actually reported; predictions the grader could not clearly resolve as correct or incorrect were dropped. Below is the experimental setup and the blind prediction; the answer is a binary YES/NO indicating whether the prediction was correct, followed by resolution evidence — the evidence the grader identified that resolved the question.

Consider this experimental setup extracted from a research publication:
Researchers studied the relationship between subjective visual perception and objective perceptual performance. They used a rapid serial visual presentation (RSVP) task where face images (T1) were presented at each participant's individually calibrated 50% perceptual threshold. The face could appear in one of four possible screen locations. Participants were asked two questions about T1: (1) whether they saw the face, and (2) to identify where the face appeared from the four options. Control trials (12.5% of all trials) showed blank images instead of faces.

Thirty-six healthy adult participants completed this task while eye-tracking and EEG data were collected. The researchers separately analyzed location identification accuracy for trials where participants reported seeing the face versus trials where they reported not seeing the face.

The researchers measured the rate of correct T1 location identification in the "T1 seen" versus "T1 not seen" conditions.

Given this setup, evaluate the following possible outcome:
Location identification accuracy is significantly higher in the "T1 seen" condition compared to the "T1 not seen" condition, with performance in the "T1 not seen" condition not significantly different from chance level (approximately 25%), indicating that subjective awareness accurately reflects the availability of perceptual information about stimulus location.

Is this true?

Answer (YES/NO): NO